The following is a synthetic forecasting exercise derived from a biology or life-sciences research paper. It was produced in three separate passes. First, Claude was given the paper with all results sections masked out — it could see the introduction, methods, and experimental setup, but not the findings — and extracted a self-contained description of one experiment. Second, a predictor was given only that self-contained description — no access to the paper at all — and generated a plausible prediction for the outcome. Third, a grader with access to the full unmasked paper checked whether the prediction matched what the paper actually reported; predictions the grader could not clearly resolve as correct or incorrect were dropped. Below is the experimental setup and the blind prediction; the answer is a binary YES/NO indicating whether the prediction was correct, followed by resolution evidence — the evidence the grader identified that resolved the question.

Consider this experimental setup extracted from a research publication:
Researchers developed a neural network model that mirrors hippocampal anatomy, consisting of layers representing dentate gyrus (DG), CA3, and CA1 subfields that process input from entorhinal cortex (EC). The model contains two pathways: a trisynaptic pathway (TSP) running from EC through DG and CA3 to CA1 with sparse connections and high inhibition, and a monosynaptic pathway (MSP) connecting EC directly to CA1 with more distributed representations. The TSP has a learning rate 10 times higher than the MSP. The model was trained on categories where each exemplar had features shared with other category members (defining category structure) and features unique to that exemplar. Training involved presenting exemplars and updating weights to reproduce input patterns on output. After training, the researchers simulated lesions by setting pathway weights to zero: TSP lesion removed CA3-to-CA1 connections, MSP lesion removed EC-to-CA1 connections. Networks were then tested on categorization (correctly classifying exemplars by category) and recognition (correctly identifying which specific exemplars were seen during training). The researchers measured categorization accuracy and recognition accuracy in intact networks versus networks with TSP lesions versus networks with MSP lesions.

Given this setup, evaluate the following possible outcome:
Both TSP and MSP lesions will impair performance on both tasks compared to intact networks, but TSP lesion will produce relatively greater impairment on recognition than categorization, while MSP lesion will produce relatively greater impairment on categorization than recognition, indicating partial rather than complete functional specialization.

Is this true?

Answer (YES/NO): NO